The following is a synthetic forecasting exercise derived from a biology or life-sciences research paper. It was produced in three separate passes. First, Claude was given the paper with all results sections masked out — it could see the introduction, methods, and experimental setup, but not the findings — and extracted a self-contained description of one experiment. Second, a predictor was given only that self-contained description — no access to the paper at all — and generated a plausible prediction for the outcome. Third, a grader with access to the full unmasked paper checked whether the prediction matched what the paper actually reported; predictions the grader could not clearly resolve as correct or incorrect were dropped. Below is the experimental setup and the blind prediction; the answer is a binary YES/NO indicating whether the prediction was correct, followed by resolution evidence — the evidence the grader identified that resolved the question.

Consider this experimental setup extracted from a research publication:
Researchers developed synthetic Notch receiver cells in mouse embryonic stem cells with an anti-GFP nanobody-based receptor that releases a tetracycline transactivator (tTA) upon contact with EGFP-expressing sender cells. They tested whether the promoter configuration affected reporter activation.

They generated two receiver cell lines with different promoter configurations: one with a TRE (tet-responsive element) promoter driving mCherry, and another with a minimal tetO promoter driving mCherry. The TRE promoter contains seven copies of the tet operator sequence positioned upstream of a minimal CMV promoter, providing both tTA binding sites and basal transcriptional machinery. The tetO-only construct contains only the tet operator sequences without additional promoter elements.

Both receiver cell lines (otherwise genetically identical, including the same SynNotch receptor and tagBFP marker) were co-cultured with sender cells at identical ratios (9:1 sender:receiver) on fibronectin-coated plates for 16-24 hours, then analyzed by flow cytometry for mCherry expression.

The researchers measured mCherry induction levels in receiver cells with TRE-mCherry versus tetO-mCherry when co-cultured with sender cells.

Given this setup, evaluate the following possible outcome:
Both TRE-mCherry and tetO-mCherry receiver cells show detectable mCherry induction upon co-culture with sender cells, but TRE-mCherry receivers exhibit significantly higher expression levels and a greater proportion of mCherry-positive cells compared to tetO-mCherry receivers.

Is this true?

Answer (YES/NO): NO